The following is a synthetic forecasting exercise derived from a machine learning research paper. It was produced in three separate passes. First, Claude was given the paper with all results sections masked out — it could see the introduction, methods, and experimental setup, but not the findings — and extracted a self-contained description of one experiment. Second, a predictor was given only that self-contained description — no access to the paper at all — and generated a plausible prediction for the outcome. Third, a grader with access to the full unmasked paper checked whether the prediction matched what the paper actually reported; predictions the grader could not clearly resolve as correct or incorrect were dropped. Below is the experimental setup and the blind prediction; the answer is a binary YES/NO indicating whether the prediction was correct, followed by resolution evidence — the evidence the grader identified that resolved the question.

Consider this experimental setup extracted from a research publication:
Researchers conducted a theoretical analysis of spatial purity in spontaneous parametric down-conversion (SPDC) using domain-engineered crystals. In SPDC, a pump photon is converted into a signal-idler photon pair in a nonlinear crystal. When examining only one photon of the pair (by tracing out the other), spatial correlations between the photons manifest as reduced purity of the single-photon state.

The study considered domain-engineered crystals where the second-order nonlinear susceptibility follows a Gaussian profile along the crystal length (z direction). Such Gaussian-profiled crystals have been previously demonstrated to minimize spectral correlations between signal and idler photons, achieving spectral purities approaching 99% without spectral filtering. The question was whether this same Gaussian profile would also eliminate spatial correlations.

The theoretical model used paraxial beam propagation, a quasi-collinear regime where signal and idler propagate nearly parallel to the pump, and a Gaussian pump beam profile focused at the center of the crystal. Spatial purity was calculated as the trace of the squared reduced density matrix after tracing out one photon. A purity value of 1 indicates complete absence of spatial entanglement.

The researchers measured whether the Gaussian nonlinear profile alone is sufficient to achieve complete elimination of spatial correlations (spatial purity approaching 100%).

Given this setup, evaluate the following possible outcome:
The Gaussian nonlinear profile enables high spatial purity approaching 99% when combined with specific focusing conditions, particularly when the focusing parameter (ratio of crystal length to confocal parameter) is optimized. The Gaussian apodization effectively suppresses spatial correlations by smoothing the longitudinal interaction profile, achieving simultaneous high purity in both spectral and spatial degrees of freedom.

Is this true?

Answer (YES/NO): NO